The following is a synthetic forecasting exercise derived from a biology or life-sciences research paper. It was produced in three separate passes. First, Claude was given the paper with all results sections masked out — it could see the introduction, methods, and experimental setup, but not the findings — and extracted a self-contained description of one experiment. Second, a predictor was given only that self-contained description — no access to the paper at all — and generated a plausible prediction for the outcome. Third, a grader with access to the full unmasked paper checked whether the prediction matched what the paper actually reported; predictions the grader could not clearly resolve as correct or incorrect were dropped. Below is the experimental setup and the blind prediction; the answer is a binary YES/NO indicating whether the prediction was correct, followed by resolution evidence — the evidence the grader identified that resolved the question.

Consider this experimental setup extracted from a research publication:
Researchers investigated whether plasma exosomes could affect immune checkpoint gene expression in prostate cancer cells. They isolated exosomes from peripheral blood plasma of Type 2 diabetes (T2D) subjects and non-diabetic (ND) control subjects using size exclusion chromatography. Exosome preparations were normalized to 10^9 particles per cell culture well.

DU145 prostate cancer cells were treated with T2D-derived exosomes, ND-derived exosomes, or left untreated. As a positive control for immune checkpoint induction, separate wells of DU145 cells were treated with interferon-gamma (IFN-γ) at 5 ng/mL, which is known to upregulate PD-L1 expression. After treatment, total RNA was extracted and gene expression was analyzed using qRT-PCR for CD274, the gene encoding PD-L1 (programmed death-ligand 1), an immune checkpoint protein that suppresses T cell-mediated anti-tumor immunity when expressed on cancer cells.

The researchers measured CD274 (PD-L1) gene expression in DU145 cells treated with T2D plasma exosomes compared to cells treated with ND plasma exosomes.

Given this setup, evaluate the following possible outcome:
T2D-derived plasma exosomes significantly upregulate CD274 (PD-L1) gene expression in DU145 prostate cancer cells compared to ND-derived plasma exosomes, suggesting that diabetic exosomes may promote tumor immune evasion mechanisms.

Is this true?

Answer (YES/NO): YES